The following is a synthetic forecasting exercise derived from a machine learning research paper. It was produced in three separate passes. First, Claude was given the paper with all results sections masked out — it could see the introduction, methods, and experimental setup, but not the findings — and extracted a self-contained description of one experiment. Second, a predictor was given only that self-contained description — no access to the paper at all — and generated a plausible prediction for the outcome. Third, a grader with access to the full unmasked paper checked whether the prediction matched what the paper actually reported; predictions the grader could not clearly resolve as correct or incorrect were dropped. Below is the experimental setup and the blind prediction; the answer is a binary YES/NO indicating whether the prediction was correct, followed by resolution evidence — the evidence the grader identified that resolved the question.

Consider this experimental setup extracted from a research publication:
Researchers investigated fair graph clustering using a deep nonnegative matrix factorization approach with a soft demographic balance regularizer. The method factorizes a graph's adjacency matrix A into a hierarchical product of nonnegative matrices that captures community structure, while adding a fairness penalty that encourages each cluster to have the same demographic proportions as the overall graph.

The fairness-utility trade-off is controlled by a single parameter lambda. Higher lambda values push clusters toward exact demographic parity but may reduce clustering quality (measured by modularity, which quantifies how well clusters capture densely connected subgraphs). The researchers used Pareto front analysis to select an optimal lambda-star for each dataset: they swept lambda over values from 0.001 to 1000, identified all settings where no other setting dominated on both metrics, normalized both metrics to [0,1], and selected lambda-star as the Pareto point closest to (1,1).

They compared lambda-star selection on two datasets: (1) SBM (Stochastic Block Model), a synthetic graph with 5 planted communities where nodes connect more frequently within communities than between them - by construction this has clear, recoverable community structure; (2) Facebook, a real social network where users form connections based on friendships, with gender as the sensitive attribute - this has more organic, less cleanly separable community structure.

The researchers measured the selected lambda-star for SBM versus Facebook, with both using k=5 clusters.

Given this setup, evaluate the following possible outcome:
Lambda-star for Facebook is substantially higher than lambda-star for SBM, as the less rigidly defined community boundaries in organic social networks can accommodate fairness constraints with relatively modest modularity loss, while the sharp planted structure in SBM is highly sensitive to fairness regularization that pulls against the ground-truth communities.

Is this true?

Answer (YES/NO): YES